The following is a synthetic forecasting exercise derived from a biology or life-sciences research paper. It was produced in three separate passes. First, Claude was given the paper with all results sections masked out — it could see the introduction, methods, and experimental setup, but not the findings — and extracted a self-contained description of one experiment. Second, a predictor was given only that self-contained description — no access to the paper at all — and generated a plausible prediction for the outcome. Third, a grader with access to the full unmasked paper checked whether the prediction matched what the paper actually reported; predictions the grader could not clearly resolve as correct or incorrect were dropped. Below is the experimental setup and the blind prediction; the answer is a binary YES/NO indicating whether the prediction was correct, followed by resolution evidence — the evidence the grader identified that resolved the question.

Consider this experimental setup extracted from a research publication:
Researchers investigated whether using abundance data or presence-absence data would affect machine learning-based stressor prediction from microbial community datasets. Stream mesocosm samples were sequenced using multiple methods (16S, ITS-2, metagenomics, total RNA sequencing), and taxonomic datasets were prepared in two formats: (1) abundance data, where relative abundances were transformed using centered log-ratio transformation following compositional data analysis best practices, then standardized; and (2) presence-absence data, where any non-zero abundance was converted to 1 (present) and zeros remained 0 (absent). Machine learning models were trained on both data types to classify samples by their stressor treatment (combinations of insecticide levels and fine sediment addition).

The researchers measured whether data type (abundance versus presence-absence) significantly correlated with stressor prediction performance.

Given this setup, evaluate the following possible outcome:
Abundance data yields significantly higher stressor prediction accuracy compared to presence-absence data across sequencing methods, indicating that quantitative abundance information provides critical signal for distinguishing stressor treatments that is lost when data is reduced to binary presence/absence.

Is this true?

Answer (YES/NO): NO